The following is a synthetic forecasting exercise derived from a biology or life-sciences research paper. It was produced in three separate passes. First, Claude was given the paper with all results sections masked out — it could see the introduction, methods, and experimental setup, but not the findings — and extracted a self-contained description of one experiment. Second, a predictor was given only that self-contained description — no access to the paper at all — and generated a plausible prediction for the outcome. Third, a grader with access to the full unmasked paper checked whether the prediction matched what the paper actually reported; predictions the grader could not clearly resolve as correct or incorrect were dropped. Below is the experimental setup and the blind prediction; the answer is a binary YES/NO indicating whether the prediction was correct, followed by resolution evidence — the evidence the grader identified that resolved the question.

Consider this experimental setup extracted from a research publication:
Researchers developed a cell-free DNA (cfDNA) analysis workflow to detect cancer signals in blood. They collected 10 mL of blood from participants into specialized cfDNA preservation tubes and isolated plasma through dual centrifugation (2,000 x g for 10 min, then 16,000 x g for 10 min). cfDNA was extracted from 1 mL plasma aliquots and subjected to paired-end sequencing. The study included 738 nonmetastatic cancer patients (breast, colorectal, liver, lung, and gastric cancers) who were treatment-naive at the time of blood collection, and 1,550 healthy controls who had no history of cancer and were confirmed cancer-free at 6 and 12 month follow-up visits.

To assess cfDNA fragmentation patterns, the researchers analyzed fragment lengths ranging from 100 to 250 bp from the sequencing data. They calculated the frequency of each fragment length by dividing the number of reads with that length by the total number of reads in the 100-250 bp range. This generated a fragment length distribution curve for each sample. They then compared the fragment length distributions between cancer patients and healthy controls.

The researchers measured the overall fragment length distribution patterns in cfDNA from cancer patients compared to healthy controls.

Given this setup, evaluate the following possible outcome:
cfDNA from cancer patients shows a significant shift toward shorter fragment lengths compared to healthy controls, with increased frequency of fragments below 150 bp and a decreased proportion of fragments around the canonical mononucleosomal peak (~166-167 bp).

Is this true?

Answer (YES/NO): YES